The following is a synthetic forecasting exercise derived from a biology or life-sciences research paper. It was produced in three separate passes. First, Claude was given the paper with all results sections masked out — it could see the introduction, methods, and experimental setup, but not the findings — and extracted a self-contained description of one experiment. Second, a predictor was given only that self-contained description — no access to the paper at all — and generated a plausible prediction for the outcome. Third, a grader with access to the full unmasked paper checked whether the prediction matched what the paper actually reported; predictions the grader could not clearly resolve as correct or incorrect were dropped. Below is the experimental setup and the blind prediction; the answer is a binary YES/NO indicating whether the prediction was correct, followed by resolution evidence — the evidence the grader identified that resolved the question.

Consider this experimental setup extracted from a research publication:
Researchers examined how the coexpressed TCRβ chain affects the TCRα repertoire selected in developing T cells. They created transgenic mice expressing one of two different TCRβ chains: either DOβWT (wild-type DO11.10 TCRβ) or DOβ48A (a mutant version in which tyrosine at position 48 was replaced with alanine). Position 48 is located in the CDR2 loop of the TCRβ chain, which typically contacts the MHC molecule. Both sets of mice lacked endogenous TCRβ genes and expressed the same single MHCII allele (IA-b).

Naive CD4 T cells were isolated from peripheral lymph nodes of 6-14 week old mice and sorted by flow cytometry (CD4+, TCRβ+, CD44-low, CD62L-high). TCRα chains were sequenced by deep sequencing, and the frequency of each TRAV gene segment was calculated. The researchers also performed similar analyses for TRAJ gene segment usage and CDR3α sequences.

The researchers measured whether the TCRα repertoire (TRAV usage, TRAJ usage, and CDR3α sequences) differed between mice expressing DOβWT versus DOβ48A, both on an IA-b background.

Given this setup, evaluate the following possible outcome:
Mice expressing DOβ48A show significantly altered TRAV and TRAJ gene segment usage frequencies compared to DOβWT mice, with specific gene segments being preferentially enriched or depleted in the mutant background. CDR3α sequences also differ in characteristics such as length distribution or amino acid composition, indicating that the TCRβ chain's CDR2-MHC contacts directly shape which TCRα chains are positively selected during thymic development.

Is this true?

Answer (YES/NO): YES